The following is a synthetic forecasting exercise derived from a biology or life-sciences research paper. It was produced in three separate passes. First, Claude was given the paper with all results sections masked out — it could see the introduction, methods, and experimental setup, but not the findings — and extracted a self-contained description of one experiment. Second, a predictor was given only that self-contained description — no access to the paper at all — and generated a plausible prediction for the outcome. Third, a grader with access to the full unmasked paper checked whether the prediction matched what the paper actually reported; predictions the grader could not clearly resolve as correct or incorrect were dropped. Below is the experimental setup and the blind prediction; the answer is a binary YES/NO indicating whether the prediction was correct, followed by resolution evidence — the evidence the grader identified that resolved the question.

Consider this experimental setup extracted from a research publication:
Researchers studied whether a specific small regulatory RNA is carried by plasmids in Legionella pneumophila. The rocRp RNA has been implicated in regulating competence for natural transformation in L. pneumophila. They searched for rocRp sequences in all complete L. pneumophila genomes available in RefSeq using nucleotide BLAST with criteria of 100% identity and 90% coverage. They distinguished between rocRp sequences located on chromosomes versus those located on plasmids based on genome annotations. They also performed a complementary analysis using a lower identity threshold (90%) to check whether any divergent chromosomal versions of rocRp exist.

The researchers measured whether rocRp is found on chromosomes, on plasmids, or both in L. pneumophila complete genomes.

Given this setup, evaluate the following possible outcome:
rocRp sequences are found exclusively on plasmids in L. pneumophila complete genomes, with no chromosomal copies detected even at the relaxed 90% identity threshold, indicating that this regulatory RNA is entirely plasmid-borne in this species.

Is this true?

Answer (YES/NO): YES